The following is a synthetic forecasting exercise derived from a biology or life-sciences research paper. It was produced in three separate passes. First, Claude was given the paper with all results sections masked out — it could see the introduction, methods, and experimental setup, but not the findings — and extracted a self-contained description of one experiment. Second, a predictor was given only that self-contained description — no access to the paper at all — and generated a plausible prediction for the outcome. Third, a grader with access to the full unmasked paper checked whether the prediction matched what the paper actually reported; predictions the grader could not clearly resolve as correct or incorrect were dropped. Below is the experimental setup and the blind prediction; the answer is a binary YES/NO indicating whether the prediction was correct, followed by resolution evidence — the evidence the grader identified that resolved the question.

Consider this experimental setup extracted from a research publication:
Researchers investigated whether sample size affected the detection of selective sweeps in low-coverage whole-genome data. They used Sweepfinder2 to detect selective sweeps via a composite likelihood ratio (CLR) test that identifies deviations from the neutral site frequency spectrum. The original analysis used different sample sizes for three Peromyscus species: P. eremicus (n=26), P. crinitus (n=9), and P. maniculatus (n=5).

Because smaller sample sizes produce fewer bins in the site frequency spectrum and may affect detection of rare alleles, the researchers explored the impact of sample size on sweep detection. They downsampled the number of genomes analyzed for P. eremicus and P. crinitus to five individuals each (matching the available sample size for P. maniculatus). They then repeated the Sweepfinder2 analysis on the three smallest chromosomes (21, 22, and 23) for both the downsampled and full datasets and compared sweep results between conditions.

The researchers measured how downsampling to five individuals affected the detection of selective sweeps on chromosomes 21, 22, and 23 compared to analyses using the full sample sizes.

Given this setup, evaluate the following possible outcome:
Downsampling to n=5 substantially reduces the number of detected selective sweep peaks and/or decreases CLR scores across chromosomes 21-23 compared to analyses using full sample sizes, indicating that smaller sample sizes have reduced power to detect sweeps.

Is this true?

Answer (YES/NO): NO